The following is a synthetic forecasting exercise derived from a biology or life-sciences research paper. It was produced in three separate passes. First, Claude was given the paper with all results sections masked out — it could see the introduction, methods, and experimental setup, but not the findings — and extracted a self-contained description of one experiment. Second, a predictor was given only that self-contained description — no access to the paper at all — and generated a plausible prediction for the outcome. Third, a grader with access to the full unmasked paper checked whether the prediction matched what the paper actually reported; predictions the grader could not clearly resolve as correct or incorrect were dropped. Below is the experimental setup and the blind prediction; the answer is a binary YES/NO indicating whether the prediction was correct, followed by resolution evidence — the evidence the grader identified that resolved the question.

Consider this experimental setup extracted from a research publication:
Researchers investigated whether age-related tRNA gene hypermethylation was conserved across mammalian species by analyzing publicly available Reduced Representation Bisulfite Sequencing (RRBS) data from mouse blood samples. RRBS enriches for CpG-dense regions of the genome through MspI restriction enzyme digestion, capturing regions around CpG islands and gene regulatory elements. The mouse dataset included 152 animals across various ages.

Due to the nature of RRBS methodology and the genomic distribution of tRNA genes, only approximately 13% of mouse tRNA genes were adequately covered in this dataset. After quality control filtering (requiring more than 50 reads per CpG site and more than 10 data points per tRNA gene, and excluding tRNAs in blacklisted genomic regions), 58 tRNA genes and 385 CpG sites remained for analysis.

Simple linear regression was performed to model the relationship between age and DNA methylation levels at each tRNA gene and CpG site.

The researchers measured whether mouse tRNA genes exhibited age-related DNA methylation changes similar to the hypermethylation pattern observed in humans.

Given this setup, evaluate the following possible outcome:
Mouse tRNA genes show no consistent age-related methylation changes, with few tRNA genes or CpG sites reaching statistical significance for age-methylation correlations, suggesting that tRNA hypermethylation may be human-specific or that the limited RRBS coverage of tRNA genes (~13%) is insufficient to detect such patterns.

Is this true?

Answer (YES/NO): NO